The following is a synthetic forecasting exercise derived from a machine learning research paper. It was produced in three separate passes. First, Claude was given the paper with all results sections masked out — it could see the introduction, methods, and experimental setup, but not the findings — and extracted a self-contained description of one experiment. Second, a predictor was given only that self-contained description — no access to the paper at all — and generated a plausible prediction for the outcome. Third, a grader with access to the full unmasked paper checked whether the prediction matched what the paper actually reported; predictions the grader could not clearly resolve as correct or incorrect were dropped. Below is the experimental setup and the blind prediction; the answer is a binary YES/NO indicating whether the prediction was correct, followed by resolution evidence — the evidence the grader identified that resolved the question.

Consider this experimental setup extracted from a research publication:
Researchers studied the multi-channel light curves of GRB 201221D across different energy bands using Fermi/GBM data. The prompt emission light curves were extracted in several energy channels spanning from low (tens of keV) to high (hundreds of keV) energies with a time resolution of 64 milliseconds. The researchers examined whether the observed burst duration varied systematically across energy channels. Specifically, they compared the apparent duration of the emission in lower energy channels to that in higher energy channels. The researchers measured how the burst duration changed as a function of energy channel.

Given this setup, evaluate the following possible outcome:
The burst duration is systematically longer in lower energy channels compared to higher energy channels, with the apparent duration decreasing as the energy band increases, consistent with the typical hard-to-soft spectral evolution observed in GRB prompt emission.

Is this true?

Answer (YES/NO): YES